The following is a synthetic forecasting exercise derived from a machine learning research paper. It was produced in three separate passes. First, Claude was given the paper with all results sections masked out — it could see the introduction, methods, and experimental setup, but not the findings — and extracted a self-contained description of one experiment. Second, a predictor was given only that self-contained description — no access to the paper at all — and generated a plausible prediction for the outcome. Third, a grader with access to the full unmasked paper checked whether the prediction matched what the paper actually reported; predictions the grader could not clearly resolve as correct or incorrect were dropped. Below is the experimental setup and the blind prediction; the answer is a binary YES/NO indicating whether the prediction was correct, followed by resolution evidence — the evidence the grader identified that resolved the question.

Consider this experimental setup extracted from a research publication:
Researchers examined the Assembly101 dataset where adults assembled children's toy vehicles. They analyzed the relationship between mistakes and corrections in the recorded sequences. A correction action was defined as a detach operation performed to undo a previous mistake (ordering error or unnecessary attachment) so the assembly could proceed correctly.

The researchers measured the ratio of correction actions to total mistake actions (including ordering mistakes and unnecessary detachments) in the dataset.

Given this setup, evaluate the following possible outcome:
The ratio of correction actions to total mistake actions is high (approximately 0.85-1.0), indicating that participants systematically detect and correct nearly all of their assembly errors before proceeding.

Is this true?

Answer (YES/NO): NO